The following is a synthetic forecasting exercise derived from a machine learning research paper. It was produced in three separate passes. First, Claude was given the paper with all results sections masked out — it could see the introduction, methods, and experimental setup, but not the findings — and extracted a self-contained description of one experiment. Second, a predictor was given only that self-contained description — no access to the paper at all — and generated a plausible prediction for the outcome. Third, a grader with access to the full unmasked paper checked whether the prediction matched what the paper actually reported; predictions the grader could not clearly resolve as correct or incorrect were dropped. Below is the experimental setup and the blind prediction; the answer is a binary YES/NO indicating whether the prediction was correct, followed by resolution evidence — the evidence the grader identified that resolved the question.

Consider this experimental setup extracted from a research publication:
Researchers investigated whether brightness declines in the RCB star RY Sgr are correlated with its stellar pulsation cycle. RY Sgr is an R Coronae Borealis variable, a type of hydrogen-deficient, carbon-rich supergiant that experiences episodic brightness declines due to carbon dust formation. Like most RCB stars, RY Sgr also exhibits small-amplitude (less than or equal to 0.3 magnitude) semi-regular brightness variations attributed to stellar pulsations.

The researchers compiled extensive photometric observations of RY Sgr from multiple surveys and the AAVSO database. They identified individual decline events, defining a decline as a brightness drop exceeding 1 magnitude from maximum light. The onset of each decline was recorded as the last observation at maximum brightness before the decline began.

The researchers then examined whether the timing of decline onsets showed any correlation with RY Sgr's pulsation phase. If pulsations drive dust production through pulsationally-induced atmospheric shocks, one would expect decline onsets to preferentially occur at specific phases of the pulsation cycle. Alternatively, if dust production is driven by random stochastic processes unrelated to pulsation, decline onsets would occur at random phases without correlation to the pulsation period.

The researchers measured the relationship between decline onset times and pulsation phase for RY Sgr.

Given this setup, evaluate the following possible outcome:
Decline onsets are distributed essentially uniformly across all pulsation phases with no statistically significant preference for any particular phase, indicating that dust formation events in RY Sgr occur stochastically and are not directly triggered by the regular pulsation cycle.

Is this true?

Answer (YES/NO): NO